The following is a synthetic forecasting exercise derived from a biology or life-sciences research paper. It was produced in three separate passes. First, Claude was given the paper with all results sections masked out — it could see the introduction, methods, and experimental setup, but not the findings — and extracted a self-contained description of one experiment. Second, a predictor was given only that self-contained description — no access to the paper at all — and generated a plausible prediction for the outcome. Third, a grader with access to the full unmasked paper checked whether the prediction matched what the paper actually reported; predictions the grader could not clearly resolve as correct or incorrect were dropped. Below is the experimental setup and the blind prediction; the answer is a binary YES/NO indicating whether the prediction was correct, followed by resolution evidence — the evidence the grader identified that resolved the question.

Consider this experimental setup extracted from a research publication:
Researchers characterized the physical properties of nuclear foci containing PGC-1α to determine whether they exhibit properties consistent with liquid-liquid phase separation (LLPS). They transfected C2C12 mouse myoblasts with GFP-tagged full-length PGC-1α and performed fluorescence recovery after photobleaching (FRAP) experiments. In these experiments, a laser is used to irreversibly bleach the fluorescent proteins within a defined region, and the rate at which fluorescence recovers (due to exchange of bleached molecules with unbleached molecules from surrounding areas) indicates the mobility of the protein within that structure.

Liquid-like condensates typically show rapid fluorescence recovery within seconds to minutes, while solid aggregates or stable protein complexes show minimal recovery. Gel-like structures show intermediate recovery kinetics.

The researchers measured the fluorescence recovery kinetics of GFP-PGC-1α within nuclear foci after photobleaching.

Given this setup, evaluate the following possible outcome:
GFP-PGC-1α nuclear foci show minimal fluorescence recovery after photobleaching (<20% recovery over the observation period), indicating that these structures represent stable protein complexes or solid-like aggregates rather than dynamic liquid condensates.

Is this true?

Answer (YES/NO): NO